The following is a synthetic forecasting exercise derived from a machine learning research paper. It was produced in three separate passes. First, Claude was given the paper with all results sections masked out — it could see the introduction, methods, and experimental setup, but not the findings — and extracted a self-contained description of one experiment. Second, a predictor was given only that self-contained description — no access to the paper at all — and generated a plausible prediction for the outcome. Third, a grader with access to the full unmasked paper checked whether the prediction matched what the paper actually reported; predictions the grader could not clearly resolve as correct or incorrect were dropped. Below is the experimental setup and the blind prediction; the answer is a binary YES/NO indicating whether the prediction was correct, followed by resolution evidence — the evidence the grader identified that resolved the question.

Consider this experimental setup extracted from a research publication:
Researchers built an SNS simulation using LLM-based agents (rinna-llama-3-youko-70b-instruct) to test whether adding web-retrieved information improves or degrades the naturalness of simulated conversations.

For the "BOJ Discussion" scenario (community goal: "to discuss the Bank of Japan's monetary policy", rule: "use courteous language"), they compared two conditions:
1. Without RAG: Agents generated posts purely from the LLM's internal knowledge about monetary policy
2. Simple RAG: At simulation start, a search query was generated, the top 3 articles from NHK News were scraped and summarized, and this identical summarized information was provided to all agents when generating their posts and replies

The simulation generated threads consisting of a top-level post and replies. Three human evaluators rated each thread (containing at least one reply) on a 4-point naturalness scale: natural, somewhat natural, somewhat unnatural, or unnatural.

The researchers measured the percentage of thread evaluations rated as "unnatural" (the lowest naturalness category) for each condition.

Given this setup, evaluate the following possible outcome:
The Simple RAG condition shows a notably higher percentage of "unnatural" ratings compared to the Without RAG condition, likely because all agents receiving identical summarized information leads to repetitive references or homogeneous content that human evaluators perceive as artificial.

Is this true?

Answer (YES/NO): YES